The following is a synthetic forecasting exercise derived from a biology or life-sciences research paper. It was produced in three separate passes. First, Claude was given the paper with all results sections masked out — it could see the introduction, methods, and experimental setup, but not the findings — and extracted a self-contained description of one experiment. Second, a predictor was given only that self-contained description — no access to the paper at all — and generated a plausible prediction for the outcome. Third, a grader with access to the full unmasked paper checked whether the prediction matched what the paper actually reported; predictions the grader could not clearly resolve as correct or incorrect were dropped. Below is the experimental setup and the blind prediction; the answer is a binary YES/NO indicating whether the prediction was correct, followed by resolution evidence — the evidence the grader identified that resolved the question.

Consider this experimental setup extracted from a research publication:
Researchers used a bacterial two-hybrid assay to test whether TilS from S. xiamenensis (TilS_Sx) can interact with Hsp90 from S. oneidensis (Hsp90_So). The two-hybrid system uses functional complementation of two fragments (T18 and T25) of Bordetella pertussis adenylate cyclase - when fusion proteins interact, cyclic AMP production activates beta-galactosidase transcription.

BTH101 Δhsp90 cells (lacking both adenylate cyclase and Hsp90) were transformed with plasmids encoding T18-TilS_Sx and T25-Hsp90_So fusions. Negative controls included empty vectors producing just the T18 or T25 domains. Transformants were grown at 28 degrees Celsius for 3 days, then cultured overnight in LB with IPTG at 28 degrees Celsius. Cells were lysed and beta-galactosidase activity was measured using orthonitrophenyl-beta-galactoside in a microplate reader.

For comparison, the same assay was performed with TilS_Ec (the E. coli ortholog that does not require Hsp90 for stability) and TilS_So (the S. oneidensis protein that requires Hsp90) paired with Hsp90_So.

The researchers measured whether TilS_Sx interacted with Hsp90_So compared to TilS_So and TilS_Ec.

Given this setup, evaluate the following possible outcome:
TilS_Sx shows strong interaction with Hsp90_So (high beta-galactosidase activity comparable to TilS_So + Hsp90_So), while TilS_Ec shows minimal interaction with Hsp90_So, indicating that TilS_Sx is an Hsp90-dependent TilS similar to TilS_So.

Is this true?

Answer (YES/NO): NO